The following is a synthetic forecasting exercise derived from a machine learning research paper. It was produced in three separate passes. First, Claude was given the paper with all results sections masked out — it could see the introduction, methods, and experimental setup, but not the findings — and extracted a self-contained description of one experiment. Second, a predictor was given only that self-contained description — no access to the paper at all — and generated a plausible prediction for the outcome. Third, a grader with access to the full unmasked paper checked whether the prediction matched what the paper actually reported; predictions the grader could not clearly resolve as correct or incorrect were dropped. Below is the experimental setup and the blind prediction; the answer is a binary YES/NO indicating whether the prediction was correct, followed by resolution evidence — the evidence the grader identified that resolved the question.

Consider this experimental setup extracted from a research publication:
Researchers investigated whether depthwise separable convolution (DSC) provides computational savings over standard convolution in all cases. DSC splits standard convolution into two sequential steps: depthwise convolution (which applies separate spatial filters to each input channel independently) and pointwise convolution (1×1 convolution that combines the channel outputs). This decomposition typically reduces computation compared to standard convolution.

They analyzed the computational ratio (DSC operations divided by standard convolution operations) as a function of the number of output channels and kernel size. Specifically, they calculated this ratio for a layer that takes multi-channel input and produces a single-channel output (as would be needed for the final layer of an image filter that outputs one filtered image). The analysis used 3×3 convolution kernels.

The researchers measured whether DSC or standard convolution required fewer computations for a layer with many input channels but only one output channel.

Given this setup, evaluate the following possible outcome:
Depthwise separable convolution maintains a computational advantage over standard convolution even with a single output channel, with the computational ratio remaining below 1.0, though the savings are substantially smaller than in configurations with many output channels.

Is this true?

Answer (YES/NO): NO